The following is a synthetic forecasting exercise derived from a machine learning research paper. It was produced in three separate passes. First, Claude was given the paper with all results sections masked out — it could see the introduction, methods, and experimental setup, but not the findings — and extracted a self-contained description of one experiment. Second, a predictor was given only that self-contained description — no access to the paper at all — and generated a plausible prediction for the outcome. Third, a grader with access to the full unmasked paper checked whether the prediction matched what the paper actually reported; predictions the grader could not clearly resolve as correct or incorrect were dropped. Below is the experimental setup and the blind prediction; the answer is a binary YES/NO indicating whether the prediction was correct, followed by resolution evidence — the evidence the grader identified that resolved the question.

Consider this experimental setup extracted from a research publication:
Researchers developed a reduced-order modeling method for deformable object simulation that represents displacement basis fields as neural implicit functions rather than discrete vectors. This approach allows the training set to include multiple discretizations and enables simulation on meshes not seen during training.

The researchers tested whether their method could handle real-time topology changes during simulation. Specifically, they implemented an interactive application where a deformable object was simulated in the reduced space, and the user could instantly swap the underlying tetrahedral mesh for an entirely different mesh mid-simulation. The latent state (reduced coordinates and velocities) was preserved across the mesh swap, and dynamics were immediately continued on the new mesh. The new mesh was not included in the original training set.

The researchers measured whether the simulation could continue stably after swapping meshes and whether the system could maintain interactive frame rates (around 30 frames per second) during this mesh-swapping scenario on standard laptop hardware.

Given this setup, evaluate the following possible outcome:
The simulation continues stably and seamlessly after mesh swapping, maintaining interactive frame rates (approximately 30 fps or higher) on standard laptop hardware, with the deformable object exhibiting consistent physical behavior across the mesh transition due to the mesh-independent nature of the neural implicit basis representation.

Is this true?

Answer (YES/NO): YES